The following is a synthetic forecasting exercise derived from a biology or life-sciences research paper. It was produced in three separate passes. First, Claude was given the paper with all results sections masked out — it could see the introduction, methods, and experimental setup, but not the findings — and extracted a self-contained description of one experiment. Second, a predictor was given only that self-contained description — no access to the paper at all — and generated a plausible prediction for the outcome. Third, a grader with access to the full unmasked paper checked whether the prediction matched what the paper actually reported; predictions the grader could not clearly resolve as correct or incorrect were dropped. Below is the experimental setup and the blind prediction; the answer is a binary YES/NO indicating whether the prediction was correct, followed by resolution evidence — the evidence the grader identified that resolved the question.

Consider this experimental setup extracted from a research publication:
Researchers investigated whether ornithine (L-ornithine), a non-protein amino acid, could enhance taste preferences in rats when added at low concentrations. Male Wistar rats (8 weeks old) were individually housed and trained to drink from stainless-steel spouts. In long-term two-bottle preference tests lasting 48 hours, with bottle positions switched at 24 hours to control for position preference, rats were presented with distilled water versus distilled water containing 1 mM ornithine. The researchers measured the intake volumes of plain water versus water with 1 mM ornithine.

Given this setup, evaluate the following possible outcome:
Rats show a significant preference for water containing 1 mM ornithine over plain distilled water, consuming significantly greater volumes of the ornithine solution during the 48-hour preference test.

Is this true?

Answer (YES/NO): NO